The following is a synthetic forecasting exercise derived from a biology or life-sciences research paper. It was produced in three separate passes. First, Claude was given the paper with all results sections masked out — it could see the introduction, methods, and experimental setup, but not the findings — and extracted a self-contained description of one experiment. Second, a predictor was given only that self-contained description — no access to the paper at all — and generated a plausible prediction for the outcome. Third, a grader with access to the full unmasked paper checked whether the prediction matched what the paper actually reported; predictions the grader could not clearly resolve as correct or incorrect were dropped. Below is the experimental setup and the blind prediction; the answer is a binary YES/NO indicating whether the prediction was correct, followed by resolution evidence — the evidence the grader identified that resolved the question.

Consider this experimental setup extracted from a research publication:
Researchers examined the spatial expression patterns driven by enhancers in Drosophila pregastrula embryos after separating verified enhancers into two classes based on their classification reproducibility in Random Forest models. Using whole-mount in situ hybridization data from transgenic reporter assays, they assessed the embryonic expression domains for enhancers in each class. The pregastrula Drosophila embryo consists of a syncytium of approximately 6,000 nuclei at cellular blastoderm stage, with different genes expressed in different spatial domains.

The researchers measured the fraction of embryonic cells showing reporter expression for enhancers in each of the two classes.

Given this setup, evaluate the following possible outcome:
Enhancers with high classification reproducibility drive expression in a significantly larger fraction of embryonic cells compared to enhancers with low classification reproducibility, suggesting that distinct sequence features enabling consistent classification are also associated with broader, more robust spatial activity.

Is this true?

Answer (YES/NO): YES